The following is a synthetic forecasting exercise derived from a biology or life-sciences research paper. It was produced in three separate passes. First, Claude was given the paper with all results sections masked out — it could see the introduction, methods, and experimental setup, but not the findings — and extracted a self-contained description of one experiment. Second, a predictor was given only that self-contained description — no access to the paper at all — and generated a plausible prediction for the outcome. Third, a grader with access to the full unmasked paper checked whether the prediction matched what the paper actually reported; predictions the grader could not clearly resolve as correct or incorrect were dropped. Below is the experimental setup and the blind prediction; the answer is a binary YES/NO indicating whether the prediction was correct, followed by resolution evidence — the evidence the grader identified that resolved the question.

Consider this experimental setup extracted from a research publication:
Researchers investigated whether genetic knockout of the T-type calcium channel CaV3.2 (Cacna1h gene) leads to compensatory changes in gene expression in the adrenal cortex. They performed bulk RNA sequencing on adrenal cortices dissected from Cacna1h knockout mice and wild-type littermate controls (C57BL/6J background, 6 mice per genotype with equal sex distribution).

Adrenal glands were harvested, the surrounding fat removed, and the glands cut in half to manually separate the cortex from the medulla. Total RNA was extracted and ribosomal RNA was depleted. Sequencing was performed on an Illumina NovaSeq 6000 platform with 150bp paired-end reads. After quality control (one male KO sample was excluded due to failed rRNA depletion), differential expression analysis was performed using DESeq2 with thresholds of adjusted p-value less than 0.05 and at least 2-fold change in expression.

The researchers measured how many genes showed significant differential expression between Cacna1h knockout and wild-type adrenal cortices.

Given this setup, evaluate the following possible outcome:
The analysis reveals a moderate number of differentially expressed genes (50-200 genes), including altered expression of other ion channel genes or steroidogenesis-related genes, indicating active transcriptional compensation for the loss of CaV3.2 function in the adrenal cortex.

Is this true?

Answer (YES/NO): NO